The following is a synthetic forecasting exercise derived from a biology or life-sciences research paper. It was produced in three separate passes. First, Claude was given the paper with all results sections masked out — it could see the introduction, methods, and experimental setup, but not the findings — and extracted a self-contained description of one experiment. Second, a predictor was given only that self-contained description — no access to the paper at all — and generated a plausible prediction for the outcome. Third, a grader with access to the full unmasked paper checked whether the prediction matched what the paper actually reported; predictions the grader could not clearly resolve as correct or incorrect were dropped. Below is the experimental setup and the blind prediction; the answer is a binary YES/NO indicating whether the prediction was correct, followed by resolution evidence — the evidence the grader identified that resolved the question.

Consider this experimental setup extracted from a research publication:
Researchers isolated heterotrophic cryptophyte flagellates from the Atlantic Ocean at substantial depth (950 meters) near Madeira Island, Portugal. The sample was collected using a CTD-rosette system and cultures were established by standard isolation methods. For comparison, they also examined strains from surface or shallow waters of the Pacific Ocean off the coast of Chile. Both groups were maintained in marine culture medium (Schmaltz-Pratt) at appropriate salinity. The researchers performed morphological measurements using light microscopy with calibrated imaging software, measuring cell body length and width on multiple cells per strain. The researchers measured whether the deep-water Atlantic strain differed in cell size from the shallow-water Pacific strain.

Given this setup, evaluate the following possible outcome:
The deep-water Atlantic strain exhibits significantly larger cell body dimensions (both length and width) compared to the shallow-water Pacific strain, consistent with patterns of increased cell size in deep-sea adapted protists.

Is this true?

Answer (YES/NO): NO